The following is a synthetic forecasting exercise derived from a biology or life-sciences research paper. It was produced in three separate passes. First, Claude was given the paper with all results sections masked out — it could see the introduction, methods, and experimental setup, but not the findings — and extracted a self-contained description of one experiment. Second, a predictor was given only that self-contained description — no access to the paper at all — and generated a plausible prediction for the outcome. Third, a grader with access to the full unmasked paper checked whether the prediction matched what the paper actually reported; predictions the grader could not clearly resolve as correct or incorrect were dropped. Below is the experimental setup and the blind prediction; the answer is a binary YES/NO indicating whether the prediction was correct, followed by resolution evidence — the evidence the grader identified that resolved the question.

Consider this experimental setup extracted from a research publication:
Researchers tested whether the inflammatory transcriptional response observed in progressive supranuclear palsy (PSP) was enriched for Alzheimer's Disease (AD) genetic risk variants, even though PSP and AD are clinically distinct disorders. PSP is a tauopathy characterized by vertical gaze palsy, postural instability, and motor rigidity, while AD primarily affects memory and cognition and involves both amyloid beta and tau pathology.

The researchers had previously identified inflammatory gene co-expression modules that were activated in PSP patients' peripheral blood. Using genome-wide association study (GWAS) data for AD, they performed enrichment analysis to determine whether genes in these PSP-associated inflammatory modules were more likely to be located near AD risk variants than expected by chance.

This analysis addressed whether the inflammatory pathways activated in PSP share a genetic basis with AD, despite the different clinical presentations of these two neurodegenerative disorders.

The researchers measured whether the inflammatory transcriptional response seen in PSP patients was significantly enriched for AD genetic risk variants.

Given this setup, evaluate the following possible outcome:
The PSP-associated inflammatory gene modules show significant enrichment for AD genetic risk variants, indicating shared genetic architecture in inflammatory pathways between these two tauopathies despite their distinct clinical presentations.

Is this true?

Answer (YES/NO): YES